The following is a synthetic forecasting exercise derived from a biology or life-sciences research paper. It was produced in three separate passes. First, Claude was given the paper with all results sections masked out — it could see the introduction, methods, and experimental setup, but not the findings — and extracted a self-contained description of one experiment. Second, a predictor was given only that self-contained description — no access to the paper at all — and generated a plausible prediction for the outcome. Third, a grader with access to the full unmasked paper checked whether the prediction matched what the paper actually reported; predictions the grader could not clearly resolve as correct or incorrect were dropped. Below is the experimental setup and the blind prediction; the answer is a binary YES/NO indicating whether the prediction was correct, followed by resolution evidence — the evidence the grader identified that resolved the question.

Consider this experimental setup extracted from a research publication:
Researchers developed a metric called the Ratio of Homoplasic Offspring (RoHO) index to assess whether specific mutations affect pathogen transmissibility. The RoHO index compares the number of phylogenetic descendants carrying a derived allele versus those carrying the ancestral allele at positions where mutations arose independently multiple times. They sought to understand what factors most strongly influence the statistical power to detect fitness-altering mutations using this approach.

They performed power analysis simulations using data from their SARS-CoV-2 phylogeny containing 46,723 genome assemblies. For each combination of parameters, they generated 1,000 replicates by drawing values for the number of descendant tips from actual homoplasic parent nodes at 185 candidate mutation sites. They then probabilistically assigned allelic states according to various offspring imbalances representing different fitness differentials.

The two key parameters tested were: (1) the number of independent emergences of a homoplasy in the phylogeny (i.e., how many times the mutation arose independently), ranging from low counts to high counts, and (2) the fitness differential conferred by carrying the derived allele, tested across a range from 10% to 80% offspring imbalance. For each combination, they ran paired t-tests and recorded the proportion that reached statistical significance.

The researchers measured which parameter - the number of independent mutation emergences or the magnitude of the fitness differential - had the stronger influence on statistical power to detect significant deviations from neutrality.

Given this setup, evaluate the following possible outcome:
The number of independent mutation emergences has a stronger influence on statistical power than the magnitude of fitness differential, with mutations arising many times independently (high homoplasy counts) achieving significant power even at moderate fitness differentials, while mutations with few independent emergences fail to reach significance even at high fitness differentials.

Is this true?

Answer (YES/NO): YES